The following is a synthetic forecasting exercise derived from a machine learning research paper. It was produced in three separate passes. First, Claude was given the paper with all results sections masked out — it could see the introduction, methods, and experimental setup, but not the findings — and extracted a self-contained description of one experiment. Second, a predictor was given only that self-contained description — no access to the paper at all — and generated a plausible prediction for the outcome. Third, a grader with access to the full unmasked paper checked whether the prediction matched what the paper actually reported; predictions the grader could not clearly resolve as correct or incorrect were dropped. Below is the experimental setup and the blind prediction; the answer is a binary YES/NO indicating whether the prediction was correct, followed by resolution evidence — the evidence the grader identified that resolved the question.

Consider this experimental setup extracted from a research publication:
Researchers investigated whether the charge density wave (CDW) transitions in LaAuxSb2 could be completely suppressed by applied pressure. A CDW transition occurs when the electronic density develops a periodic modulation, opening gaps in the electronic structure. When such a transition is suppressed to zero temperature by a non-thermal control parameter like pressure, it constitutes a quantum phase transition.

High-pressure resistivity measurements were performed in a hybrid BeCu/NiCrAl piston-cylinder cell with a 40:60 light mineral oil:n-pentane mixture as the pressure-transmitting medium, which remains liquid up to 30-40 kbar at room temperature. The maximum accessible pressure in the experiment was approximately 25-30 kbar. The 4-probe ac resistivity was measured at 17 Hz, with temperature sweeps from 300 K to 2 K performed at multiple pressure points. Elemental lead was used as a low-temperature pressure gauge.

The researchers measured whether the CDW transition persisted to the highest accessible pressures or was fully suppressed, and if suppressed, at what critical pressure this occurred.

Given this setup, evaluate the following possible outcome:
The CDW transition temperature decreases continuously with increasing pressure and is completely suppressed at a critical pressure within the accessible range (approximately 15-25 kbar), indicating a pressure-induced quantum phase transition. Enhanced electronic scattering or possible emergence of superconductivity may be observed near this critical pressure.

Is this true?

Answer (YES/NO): YES